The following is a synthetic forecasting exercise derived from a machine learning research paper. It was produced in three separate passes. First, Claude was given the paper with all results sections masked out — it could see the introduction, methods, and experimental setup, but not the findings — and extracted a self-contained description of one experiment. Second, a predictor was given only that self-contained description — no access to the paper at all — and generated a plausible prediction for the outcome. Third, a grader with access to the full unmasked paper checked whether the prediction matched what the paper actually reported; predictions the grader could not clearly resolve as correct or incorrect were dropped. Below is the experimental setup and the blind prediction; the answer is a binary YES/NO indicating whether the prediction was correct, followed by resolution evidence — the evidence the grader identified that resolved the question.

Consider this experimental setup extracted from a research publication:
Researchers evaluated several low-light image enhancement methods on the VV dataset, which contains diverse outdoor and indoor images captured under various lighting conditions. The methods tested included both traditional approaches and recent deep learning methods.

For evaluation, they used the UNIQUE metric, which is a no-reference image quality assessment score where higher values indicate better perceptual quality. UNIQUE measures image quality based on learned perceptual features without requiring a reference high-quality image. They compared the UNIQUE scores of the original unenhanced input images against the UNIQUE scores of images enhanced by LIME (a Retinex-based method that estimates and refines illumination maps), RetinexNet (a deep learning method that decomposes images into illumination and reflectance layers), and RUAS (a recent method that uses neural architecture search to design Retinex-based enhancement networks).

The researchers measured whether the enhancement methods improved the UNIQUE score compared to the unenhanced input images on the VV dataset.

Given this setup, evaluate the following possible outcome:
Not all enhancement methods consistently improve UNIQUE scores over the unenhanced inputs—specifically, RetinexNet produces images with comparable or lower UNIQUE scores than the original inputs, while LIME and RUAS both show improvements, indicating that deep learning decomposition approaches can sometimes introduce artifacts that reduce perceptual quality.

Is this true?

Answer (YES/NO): NO